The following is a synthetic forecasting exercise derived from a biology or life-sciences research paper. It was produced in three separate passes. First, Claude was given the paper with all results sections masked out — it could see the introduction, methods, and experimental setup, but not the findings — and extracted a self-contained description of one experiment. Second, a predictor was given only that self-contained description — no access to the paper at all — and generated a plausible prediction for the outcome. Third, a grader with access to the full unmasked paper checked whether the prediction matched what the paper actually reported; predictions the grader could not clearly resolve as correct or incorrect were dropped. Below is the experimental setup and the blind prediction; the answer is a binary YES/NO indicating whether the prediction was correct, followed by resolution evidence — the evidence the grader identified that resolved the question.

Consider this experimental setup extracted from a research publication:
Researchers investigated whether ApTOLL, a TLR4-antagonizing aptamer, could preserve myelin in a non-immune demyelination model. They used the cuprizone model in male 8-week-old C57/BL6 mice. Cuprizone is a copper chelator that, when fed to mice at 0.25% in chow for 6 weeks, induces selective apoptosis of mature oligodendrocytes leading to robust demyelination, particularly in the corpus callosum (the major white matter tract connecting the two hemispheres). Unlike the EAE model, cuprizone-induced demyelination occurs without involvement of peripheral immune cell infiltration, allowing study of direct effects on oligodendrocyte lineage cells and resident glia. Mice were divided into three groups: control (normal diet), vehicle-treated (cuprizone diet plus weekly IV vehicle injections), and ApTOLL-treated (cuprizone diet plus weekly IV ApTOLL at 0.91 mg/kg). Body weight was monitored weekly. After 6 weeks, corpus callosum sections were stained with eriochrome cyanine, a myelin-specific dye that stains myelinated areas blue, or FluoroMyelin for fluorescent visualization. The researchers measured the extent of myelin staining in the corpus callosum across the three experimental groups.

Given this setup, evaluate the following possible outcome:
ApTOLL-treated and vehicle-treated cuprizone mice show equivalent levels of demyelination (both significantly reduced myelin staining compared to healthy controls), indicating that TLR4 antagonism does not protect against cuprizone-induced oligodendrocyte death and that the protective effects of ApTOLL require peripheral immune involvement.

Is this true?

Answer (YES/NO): NO